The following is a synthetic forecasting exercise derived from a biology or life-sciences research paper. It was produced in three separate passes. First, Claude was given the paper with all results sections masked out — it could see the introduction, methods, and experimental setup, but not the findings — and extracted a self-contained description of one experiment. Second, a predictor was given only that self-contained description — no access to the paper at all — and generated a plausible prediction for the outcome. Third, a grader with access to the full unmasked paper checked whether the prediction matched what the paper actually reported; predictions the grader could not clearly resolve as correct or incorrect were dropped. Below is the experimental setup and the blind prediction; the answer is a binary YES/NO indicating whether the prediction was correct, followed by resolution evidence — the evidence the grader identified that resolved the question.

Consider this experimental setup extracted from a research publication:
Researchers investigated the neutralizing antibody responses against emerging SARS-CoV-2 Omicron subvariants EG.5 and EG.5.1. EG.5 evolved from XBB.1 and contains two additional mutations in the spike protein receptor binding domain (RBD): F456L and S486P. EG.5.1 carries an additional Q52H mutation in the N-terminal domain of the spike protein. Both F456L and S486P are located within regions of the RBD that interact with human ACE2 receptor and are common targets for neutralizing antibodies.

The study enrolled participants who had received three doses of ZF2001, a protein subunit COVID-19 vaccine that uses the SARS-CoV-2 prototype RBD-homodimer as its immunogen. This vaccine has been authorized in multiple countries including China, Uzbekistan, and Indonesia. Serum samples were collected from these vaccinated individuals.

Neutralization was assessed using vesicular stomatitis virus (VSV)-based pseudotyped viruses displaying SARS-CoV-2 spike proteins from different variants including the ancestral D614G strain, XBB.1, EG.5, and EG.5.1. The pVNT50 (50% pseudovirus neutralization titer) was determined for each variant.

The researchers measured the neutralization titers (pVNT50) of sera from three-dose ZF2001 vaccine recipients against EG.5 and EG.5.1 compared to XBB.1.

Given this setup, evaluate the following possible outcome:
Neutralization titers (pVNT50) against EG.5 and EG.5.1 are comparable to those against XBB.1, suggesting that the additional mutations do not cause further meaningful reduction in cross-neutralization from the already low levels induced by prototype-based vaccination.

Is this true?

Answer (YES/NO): YES